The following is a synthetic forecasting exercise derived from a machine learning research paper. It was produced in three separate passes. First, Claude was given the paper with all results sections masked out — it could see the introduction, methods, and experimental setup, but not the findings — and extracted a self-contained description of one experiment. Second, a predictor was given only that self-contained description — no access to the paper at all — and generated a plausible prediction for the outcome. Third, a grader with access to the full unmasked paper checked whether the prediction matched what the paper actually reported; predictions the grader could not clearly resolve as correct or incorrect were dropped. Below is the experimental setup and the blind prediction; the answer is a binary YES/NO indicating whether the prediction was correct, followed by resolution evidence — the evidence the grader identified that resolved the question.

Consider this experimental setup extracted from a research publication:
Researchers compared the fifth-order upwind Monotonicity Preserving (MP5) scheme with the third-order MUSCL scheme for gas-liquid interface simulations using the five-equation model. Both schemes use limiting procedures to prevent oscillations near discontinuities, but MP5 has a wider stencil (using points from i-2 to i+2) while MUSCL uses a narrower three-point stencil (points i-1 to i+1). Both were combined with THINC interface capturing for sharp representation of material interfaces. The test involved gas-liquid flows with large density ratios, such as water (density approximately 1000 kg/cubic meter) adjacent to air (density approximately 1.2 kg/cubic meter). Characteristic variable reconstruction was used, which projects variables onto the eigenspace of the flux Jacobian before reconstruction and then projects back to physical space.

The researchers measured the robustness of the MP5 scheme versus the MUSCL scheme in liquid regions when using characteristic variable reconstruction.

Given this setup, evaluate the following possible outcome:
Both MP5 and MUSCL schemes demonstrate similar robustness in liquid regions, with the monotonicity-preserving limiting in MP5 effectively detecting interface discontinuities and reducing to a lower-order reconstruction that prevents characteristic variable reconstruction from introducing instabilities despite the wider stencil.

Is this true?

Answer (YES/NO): NO